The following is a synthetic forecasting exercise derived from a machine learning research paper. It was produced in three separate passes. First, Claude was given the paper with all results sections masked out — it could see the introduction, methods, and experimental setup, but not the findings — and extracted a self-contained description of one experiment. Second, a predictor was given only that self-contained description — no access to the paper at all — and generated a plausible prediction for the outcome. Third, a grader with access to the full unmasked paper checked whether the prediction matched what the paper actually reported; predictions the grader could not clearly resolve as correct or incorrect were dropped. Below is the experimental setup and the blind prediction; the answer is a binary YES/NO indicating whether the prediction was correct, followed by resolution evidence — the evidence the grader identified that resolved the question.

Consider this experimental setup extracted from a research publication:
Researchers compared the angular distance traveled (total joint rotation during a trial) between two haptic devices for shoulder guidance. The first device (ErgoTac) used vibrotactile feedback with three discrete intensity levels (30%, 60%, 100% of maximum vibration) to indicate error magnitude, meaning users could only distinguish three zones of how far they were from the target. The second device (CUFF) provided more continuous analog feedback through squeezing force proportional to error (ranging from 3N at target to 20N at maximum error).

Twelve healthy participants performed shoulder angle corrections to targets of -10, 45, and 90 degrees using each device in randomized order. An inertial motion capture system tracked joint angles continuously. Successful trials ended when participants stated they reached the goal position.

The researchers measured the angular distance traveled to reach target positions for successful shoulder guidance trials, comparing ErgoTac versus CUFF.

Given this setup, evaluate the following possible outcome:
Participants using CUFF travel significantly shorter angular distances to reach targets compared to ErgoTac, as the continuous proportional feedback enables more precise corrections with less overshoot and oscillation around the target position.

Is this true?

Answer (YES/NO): NO